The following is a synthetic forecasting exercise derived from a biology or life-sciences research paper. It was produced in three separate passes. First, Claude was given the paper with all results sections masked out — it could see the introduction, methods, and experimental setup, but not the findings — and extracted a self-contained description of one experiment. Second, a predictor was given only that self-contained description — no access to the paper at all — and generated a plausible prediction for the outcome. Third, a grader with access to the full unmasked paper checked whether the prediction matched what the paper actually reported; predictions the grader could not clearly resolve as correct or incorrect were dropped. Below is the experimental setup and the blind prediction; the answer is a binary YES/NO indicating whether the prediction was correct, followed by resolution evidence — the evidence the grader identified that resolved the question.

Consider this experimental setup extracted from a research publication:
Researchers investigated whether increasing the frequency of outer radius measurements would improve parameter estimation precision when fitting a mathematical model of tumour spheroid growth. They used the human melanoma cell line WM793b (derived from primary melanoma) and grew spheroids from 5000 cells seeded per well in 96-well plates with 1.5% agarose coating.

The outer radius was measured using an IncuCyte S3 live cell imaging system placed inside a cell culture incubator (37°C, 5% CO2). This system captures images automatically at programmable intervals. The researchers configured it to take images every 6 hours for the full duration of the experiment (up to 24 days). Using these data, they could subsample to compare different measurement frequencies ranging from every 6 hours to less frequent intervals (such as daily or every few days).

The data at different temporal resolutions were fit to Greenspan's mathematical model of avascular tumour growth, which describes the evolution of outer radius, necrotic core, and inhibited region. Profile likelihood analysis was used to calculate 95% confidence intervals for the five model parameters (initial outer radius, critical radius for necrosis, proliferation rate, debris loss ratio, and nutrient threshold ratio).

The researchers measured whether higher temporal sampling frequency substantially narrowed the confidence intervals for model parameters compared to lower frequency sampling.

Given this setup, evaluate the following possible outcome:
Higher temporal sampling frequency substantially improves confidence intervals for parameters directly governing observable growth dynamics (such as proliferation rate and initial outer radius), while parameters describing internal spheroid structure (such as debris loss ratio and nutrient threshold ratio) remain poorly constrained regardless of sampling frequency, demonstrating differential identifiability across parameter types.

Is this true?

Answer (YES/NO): YES